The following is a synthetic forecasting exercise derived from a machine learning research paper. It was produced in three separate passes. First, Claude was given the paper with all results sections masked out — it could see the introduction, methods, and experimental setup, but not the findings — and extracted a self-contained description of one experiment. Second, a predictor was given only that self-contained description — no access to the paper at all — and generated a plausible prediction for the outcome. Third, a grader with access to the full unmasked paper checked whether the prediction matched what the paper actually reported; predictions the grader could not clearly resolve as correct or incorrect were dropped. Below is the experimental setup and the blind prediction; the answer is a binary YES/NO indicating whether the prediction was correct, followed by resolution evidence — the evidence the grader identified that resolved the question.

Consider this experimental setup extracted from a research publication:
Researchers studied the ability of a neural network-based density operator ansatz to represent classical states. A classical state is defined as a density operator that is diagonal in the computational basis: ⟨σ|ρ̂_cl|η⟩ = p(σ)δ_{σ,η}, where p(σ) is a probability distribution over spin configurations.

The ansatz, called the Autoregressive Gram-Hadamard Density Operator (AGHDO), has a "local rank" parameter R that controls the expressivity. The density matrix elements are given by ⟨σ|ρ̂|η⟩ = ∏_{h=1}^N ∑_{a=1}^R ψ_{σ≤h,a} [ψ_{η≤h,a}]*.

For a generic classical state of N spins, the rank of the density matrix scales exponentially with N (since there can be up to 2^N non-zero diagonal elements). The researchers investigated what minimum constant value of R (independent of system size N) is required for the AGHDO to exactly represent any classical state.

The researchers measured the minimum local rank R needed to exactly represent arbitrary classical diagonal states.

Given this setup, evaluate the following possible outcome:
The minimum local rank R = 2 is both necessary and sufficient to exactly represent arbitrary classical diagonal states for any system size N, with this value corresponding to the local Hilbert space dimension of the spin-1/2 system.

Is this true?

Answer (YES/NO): NO